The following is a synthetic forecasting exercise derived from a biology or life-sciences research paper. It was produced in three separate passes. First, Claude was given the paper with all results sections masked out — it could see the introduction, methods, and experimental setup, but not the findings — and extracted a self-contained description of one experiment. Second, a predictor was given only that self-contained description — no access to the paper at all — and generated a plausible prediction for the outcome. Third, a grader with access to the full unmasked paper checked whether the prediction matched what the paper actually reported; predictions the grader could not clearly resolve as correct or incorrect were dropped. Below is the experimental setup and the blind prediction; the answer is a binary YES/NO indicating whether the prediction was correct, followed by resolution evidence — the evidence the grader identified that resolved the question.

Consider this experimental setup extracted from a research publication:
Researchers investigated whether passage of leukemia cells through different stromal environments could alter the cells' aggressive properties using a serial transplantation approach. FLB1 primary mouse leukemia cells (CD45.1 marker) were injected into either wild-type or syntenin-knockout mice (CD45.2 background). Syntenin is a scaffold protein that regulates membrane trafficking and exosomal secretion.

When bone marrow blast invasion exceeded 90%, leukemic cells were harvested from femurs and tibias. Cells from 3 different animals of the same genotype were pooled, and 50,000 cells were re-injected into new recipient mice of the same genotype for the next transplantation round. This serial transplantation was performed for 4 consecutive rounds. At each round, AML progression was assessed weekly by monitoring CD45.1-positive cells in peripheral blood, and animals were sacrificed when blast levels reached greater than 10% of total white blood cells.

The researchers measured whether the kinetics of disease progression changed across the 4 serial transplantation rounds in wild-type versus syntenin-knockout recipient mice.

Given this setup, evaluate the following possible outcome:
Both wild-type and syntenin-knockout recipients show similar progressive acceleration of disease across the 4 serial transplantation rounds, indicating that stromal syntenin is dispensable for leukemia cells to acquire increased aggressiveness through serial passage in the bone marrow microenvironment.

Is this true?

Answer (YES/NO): NO